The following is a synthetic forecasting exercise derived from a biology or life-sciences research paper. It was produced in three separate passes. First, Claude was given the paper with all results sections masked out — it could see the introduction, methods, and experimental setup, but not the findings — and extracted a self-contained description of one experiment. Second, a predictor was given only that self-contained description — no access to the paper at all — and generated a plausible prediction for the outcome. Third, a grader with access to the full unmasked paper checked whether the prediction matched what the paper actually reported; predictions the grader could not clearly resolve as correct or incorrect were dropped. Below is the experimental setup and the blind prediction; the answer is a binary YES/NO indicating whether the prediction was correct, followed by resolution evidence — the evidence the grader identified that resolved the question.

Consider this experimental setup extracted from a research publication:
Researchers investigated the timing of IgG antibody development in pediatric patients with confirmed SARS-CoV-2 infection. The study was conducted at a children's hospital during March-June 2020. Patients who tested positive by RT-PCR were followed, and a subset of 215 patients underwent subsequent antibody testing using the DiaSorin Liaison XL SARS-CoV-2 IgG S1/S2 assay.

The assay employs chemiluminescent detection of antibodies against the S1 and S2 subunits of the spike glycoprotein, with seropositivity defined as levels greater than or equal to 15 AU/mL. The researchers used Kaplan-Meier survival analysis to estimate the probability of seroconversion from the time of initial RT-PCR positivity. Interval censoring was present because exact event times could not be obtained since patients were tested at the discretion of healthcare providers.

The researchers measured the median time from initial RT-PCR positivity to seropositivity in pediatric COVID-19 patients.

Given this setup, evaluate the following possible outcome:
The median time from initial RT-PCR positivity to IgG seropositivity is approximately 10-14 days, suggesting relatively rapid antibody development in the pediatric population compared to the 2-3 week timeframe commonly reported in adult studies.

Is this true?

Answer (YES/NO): NO